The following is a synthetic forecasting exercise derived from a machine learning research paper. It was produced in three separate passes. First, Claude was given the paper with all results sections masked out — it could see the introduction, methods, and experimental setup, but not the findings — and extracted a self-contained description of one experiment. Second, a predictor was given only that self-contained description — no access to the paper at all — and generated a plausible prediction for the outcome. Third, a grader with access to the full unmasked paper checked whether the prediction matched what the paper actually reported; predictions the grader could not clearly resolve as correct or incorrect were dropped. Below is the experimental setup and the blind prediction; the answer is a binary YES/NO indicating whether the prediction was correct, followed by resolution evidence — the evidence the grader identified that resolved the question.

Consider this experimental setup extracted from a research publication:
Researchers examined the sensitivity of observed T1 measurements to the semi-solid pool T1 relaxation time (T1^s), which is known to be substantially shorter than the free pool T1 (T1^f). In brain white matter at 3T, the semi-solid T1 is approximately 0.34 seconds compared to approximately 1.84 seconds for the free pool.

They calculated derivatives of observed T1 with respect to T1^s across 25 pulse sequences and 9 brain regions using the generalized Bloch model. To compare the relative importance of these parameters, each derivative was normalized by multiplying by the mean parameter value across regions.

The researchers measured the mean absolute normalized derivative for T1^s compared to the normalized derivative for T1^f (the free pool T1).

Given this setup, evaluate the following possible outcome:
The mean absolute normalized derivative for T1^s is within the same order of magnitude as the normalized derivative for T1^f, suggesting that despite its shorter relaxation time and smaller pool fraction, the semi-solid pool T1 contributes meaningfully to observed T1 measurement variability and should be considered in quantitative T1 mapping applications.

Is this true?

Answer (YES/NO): YES